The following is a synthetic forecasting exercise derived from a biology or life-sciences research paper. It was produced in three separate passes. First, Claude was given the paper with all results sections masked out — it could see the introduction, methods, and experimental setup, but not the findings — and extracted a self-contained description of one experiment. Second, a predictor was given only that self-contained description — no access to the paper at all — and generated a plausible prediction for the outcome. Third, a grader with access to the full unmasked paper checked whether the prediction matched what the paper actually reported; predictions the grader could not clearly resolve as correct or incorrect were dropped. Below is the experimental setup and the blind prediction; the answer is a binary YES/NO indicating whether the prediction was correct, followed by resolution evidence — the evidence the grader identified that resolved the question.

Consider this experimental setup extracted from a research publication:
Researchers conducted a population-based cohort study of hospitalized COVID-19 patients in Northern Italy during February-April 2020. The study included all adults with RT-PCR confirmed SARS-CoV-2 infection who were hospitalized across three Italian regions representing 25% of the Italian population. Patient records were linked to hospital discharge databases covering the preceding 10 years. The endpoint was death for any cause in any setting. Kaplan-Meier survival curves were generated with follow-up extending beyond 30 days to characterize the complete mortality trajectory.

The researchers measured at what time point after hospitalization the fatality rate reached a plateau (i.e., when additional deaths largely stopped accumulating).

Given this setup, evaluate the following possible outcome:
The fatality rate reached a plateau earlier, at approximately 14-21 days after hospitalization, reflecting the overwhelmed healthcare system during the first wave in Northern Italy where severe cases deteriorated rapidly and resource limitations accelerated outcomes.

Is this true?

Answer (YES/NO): NO